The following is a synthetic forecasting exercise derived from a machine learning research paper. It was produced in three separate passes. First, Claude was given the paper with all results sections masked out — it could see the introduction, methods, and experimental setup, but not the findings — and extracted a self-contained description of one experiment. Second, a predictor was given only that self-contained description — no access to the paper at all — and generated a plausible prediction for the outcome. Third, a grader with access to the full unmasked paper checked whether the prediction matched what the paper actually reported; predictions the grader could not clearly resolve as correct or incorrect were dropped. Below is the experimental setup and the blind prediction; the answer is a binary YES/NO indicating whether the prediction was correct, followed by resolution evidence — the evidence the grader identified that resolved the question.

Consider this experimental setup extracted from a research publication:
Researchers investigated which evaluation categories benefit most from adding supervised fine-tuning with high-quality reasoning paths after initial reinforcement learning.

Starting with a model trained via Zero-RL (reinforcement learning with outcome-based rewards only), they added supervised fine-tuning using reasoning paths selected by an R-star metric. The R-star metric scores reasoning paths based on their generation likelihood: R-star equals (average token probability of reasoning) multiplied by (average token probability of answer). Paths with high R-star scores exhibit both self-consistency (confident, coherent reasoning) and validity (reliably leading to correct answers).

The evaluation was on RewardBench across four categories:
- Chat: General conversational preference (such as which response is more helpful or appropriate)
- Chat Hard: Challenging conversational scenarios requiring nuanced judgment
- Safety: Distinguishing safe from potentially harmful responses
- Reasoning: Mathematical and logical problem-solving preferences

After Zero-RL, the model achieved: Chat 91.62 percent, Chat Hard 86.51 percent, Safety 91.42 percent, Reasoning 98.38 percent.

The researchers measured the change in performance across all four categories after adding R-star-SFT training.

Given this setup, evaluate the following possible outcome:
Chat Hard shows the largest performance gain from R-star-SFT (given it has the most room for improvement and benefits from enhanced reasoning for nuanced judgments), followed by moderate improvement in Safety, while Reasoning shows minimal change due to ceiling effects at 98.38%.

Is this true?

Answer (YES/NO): NO